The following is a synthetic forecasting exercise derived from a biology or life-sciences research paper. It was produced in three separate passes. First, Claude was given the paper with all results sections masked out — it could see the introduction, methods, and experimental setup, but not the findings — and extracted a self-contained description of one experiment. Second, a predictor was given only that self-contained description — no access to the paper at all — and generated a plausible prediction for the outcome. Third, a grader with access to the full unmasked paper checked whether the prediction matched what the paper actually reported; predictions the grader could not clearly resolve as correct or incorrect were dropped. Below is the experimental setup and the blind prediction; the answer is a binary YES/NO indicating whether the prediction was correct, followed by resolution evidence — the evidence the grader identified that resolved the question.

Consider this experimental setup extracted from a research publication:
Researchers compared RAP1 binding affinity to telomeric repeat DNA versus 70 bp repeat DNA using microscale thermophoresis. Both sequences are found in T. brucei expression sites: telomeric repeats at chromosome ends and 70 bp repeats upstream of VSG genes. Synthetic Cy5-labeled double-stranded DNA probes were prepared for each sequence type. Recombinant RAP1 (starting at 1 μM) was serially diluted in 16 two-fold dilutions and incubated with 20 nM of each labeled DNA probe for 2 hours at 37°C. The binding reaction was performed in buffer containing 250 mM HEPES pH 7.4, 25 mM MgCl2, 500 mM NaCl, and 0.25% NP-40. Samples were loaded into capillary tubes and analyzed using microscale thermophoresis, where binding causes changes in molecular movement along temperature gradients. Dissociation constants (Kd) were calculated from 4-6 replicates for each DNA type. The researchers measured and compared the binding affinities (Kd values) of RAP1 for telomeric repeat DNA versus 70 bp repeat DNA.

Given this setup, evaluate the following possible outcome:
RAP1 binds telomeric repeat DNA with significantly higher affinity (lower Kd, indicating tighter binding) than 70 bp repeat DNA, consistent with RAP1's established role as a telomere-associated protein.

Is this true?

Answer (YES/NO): NO